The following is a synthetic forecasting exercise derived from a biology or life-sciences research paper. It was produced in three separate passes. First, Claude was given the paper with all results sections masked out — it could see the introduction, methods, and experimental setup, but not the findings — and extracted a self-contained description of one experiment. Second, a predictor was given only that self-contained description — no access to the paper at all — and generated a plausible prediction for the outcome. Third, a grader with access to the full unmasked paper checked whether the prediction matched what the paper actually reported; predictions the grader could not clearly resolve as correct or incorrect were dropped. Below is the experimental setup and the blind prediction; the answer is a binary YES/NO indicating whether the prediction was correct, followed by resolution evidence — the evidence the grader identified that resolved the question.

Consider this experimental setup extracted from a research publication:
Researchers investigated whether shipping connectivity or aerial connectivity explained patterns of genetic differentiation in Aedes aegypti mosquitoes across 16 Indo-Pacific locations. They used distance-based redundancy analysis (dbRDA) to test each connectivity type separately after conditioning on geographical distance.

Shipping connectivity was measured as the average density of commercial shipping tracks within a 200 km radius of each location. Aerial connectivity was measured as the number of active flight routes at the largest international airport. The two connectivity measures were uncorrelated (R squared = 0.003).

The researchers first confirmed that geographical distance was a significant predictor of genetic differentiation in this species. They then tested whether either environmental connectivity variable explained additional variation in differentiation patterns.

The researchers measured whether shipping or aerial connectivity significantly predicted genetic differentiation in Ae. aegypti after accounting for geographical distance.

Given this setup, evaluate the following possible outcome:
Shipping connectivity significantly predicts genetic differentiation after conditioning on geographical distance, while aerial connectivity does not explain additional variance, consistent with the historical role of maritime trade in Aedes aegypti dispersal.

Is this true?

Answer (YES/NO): NO